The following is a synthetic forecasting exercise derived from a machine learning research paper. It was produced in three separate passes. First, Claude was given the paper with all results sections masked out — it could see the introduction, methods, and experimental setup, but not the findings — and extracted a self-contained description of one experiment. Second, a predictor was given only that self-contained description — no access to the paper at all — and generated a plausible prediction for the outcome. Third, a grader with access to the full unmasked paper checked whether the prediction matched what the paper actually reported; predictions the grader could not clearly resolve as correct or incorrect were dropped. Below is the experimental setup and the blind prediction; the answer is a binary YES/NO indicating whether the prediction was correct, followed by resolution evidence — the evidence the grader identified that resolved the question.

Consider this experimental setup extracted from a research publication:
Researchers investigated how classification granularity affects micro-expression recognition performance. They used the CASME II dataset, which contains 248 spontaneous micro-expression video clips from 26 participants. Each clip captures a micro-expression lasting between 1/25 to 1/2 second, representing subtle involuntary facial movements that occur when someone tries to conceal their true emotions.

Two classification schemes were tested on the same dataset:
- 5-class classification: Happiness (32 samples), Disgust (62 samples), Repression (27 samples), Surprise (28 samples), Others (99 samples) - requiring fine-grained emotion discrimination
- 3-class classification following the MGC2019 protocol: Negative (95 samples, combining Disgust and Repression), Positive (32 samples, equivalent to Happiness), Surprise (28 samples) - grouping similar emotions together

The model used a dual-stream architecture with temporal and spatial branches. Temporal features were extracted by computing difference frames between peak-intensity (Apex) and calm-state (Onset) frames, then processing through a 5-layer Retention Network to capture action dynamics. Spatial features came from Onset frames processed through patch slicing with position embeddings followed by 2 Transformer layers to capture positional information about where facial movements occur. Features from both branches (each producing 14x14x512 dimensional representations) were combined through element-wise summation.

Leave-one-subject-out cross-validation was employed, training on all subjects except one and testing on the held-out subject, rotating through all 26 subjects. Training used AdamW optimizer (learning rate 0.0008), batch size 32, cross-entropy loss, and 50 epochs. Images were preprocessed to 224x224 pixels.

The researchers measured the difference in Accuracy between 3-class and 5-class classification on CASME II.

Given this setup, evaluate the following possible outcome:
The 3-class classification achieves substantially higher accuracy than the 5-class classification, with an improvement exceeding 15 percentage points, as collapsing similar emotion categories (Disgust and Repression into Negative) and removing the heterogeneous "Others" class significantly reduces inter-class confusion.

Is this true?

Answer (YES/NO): NO